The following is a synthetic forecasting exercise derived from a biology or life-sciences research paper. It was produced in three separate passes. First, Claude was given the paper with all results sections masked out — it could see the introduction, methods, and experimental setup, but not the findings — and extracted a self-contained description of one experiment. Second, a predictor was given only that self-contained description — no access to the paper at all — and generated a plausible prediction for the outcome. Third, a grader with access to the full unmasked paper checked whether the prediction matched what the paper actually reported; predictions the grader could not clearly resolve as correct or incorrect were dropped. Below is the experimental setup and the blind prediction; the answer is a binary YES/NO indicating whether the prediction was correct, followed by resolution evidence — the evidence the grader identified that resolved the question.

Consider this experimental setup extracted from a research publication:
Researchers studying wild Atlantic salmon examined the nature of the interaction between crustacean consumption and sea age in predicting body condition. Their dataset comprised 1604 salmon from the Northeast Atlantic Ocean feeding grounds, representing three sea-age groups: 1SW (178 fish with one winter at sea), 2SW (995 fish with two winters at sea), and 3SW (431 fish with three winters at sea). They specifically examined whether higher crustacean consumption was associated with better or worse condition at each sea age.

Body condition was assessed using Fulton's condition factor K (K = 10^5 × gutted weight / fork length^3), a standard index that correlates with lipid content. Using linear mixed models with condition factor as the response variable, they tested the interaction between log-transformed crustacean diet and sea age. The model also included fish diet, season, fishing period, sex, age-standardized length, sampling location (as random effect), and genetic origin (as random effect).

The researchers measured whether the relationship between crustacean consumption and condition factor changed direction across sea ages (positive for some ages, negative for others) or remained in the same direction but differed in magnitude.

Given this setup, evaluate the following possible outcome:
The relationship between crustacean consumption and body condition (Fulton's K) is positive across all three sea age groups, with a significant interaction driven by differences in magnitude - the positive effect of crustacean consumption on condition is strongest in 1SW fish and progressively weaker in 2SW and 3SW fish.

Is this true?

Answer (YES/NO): NO